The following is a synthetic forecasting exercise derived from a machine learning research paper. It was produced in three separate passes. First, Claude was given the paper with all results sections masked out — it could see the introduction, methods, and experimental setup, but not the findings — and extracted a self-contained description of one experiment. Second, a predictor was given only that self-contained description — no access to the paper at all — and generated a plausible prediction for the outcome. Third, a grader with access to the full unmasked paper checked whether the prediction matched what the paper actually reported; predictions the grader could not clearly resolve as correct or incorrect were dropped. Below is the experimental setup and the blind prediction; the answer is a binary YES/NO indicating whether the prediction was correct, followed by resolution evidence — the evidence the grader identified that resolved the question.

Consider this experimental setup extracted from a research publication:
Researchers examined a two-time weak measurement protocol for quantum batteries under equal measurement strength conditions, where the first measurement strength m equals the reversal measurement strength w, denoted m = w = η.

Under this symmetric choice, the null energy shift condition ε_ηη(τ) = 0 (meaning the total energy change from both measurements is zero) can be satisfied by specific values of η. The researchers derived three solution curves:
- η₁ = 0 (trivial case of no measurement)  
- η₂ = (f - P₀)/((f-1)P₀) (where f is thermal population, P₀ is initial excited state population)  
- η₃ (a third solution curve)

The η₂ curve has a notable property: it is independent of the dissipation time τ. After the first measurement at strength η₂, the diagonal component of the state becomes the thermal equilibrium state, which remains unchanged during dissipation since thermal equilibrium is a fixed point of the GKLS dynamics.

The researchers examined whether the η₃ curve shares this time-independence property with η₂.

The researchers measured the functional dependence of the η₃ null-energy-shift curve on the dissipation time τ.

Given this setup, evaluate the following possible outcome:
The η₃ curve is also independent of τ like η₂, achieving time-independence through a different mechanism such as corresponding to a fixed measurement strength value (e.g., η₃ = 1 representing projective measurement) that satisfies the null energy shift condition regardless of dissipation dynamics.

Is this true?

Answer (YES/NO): NO